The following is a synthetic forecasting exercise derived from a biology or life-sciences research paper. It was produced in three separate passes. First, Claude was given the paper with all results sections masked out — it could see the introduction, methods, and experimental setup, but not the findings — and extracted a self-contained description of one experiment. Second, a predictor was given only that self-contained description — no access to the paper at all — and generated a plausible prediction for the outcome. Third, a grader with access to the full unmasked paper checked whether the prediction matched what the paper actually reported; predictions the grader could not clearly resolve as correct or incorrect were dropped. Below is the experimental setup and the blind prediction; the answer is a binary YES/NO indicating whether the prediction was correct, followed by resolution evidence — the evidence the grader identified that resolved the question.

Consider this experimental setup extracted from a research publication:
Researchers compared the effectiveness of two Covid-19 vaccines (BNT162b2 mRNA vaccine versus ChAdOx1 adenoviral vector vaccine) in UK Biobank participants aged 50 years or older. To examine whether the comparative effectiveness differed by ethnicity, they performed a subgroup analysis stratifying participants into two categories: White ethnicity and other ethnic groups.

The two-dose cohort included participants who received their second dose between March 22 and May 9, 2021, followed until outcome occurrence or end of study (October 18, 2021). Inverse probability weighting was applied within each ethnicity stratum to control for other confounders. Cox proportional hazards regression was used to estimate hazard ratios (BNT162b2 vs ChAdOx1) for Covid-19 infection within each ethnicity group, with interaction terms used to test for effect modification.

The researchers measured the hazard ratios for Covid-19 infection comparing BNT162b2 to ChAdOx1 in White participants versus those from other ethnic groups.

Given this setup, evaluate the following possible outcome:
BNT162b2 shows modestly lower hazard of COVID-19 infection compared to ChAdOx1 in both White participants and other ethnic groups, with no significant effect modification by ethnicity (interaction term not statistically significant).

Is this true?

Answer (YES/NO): YES